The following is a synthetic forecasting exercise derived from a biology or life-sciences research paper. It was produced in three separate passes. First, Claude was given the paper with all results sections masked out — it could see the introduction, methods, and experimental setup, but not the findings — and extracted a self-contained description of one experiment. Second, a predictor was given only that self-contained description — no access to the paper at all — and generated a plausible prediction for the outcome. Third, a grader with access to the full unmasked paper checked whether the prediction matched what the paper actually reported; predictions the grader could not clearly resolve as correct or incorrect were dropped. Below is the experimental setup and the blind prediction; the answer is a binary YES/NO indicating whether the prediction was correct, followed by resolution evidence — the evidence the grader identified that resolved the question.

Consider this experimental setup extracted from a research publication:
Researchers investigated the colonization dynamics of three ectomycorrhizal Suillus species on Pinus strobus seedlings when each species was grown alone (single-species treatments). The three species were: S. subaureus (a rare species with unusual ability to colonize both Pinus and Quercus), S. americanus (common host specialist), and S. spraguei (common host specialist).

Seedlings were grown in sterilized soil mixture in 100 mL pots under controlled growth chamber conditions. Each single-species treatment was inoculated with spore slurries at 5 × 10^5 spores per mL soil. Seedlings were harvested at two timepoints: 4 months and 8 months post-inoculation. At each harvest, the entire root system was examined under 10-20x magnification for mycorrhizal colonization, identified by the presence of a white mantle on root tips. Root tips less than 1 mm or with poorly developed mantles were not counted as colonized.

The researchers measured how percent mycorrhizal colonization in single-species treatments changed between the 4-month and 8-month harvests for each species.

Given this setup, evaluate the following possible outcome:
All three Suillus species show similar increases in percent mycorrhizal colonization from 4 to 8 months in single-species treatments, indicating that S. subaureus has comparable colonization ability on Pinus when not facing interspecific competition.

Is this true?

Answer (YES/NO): NO